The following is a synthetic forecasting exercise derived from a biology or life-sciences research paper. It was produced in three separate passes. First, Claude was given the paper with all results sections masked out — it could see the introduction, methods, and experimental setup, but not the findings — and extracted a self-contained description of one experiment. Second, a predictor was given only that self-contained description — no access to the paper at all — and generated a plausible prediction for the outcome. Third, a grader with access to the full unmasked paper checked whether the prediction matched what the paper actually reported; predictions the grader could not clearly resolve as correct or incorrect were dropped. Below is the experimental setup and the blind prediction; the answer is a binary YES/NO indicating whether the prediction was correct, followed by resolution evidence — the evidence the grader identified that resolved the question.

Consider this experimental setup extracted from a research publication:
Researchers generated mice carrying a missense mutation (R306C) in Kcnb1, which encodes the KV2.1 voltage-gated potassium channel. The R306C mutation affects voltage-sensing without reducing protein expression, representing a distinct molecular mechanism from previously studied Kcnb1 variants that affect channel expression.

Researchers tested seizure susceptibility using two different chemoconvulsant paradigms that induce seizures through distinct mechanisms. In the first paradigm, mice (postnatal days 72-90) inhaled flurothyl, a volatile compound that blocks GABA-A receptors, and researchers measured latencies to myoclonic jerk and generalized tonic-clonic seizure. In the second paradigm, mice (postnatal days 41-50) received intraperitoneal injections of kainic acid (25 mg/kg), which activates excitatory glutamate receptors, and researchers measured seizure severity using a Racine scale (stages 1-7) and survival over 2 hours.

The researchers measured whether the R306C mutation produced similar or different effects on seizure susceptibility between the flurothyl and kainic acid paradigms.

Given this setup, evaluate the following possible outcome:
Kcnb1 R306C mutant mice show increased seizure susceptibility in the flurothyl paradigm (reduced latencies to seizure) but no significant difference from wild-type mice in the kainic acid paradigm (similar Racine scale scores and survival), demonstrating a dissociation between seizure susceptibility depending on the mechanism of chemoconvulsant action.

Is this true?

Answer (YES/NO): NO